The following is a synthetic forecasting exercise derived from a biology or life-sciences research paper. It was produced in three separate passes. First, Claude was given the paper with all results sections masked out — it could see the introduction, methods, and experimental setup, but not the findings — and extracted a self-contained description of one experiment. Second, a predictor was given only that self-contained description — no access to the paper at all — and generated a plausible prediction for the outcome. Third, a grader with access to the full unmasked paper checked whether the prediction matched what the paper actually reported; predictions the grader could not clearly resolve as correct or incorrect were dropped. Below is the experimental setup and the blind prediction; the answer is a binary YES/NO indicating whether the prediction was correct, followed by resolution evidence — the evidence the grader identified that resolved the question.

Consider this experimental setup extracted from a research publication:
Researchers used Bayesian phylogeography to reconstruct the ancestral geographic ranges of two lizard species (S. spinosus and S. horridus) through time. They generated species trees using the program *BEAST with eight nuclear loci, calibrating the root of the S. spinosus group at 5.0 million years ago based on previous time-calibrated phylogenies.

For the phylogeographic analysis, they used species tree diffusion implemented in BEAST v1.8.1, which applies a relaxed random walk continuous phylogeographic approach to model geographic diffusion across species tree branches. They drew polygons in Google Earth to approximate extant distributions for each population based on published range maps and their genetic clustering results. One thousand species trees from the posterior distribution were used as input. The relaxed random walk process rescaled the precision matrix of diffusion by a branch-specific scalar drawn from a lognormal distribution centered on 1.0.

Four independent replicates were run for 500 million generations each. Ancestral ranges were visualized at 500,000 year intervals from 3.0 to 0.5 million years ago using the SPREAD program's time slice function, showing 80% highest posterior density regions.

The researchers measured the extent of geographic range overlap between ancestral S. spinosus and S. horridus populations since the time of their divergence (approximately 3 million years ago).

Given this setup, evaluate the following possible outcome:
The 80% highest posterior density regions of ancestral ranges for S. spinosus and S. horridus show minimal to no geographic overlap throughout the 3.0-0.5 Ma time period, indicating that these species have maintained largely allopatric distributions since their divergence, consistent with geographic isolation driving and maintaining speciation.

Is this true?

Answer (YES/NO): NO